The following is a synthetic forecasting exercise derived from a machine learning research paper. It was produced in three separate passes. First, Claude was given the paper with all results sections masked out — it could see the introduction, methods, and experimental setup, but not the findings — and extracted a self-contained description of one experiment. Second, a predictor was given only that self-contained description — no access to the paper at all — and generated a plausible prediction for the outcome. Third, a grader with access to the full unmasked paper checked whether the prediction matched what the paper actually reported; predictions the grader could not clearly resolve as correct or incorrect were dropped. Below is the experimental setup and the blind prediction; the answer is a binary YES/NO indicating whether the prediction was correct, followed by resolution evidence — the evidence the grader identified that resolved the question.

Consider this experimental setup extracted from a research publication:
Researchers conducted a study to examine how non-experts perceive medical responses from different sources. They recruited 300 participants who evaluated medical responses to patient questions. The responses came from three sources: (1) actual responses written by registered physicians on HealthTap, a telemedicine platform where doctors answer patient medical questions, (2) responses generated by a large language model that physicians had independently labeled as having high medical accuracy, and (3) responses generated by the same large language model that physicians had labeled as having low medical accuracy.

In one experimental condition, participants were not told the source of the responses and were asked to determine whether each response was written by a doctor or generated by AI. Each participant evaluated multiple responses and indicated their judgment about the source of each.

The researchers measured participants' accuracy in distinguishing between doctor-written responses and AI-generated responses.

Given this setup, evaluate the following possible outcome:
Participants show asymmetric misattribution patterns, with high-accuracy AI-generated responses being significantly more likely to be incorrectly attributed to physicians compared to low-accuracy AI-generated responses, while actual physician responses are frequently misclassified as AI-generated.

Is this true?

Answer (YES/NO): NO